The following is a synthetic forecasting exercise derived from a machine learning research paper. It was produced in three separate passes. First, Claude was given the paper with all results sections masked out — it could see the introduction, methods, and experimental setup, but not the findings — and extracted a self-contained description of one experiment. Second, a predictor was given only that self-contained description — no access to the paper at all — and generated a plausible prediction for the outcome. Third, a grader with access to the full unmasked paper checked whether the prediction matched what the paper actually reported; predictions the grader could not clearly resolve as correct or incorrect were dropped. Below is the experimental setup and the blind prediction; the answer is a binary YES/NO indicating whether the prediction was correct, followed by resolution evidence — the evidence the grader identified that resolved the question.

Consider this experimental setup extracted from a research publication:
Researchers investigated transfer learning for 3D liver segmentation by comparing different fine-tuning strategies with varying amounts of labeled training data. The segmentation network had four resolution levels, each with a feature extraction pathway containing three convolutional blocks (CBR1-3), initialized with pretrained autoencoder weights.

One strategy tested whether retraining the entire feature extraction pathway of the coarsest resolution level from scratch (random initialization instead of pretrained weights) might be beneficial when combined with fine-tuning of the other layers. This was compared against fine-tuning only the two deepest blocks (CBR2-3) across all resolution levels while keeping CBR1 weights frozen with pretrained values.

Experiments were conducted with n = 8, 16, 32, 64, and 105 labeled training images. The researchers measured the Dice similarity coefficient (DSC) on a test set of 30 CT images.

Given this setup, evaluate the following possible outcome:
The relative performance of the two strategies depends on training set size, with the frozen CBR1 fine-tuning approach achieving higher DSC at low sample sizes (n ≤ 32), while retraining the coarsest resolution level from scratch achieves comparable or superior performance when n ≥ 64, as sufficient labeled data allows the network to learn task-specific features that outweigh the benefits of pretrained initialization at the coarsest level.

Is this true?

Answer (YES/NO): NO